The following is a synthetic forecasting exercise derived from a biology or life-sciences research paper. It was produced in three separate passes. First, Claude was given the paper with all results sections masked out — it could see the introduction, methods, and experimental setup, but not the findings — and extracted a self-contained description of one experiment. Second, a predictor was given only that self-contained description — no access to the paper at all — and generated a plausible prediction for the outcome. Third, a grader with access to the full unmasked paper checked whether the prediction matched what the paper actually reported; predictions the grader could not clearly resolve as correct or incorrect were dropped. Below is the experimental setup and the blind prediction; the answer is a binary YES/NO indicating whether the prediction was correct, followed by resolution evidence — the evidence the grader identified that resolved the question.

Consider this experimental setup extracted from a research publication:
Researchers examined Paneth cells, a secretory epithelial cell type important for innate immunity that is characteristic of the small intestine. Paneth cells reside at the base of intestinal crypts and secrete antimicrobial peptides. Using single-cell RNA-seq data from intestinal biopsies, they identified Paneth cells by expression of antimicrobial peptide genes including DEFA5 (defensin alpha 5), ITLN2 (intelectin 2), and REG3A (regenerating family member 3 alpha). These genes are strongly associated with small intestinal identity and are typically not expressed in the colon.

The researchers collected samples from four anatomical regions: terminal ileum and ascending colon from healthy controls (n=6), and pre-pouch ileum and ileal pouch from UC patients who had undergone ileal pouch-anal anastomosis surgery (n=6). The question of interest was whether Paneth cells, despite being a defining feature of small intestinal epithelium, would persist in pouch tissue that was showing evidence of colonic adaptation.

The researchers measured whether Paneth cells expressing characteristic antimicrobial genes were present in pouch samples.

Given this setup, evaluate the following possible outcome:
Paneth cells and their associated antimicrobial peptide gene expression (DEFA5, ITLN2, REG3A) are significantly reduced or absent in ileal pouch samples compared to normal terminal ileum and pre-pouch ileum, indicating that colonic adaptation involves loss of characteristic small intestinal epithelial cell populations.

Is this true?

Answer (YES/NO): NO